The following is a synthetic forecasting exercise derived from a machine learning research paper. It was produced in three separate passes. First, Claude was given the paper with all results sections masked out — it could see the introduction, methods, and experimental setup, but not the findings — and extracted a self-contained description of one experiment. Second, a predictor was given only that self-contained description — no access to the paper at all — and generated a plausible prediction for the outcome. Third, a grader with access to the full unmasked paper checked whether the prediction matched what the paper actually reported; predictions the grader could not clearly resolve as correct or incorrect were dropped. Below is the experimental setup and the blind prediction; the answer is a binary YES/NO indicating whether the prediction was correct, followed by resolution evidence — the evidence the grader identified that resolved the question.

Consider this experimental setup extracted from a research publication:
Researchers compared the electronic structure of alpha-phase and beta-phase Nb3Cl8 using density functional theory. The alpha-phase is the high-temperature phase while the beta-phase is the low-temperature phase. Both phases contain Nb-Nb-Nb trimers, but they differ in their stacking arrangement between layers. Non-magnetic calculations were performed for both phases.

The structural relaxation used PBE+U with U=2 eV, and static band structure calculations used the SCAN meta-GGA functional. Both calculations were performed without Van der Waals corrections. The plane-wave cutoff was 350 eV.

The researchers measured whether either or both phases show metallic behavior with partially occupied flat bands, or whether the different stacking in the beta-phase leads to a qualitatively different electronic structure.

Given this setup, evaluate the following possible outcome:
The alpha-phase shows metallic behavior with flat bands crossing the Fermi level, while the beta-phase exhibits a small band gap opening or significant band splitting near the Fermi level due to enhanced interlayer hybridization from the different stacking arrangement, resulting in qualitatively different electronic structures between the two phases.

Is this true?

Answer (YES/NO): YES